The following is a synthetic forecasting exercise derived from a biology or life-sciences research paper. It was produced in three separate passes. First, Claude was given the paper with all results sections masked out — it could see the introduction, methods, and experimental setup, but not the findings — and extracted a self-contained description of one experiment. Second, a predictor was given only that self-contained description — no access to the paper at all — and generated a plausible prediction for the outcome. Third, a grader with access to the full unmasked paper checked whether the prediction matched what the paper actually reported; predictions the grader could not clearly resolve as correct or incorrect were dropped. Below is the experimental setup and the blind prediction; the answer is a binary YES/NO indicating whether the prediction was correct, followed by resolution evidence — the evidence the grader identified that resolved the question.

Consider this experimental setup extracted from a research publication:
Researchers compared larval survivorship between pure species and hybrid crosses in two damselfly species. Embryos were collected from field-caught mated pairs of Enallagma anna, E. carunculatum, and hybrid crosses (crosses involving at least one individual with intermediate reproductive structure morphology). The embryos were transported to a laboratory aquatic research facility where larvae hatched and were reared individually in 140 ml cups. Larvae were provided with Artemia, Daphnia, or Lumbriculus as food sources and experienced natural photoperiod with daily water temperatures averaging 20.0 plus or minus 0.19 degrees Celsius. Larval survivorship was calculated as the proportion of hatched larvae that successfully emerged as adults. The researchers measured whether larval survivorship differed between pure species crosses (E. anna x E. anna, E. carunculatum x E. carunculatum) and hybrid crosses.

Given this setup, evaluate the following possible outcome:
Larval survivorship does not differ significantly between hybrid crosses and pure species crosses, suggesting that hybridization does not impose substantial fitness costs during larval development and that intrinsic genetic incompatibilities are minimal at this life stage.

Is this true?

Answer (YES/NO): YES